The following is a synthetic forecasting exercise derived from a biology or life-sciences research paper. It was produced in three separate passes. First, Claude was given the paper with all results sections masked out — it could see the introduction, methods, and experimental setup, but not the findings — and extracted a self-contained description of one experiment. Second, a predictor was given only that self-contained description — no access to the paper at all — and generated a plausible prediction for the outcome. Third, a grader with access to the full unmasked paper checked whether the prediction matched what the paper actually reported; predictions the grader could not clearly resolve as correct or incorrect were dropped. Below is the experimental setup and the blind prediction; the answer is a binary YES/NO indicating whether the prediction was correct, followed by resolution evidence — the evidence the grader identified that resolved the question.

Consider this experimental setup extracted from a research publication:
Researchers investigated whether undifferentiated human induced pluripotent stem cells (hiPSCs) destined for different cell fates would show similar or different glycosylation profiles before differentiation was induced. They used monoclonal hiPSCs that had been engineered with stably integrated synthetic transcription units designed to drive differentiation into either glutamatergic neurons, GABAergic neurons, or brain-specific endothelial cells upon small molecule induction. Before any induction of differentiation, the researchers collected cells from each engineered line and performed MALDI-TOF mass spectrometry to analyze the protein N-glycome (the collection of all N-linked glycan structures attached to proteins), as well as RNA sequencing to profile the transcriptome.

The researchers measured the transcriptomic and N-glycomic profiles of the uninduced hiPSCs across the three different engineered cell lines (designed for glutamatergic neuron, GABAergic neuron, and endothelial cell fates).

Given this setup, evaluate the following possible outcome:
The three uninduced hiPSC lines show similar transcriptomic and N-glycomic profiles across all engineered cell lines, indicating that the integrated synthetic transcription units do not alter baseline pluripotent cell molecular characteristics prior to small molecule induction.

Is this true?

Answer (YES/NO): YES